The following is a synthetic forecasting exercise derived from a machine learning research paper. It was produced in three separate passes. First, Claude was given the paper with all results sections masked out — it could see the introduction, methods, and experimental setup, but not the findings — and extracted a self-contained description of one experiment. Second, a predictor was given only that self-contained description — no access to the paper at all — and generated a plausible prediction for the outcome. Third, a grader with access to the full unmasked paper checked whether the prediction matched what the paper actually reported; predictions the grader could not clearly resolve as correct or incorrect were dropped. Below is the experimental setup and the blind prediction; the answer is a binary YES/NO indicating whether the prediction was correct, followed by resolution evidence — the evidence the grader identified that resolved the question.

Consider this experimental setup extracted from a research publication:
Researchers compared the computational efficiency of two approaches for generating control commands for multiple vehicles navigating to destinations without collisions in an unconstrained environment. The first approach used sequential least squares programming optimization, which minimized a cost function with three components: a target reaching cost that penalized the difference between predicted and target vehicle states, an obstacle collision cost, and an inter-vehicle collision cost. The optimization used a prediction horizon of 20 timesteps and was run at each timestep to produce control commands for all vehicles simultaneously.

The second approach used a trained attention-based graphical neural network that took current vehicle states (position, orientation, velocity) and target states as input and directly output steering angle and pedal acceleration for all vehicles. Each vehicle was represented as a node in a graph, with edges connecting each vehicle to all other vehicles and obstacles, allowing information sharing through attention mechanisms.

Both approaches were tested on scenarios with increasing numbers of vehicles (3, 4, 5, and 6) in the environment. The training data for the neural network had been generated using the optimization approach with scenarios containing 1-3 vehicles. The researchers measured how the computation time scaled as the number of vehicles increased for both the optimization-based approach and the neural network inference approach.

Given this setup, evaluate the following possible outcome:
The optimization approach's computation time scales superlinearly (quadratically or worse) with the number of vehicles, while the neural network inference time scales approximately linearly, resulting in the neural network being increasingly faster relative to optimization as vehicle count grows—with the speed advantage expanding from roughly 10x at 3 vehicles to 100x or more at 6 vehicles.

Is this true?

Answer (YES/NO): NO